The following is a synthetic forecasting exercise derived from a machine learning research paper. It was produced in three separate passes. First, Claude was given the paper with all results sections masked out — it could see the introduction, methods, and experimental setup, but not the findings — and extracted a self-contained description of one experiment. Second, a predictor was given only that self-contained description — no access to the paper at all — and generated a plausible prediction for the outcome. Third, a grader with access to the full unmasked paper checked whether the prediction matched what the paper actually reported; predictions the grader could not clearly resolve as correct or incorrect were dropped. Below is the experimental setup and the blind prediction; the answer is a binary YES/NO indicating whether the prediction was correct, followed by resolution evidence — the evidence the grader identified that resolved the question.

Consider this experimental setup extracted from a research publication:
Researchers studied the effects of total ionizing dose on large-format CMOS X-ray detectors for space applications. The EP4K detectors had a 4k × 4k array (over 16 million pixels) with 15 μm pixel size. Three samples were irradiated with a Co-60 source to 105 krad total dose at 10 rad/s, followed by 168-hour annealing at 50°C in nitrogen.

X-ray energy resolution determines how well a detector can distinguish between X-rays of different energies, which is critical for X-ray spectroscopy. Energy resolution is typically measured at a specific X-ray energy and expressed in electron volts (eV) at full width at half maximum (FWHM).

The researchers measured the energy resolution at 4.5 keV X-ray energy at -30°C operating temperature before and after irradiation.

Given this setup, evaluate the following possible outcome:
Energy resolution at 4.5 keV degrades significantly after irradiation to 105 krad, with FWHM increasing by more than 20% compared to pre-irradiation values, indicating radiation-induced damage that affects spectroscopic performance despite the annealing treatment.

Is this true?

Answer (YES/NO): NO